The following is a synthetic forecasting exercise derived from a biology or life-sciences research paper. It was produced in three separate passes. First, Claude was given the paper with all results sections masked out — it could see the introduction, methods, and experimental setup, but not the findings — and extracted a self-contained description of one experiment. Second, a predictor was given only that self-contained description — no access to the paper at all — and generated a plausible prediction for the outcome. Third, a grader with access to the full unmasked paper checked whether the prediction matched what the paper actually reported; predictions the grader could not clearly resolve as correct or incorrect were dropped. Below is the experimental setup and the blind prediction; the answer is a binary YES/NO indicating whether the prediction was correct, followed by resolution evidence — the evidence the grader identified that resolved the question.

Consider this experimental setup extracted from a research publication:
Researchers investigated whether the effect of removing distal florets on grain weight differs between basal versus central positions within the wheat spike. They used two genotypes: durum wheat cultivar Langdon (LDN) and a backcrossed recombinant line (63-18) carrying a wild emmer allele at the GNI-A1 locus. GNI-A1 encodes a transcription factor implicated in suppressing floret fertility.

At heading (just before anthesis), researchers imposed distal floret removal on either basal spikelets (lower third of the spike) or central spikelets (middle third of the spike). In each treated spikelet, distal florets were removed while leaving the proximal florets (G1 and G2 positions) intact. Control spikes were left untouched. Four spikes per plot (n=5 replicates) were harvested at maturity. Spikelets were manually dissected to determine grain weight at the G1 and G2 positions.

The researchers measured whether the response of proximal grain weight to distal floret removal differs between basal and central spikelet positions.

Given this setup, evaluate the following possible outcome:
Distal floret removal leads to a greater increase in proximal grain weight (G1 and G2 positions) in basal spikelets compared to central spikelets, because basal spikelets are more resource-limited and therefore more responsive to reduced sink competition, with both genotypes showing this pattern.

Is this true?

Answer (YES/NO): YES